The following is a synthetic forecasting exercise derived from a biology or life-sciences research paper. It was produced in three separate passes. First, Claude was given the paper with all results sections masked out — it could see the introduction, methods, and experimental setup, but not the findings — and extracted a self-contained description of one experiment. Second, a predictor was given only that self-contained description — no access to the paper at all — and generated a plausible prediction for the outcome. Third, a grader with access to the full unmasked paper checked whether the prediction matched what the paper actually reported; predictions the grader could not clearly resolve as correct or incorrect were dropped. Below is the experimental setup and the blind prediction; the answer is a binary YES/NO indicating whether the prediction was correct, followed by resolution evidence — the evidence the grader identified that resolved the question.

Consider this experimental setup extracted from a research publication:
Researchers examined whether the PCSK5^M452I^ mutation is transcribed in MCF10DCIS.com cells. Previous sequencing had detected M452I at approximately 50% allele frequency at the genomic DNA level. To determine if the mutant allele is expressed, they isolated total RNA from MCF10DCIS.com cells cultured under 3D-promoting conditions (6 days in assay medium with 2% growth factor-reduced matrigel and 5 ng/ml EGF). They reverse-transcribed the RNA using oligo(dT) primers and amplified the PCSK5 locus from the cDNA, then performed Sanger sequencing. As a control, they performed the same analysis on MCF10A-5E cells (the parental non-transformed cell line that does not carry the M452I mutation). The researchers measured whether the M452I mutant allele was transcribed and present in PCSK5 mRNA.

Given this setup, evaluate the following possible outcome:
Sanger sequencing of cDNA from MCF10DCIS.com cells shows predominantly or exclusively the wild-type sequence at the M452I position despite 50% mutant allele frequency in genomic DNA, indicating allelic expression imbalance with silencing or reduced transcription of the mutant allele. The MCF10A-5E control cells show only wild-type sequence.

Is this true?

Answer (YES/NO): NO